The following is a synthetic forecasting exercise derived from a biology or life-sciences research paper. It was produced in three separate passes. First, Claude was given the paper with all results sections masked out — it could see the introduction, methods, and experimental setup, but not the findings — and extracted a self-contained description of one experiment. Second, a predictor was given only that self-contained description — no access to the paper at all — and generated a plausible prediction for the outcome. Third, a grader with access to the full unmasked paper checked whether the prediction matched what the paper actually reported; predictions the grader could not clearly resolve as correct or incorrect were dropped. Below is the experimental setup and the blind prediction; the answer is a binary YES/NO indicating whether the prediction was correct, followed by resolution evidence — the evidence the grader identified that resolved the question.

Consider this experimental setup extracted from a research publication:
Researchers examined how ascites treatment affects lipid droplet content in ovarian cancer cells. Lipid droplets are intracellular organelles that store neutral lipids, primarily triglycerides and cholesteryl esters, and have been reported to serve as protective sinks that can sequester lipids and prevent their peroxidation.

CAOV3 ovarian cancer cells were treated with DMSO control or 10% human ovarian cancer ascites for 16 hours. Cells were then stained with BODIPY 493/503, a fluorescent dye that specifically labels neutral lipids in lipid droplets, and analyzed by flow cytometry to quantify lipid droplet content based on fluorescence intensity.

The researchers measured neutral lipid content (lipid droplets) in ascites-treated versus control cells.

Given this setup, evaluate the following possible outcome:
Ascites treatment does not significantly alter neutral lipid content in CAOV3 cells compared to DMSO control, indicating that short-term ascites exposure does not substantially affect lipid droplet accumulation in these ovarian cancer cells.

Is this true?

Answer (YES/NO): NO